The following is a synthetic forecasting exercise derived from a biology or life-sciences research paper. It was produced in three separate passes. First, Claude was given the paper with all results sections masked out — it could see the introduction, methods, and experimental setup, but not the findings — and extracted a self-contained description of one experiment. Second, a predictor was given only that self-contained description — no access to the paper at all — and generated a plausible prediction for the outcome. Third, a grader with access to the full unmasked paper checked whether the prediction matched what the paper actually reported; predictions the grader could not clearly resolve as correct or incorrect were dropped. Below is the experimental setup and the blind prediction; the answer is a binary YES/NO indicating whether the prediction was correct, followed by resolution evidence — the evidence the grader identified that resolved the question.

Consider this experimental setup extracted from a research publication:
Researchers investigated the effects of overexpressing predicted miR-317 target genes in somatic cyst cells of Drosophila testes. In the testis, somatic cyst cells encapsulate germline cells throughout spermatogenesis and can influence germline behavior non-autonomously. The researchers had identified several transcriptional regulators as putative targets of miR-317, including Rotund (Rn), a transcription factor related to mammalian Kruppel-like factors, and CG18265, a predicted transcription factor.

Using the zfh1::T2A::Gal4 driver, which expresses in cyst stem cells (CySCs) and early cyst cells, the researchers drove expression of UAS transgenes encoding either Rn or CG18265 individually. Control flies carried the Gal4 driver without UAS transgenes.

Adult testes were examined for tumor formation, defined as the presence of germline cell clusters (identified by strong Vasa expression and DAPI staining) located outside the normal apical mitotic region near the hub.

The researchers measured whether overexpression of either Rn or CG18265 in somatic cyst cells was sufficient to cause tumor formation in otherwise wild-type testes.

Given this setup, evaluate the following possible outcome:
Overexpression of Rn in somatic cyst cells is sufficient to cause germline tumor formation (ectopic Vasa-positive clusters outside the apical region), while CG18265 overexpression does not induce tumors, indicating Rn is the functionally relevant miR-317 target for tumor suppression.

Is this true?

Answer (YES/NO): NO